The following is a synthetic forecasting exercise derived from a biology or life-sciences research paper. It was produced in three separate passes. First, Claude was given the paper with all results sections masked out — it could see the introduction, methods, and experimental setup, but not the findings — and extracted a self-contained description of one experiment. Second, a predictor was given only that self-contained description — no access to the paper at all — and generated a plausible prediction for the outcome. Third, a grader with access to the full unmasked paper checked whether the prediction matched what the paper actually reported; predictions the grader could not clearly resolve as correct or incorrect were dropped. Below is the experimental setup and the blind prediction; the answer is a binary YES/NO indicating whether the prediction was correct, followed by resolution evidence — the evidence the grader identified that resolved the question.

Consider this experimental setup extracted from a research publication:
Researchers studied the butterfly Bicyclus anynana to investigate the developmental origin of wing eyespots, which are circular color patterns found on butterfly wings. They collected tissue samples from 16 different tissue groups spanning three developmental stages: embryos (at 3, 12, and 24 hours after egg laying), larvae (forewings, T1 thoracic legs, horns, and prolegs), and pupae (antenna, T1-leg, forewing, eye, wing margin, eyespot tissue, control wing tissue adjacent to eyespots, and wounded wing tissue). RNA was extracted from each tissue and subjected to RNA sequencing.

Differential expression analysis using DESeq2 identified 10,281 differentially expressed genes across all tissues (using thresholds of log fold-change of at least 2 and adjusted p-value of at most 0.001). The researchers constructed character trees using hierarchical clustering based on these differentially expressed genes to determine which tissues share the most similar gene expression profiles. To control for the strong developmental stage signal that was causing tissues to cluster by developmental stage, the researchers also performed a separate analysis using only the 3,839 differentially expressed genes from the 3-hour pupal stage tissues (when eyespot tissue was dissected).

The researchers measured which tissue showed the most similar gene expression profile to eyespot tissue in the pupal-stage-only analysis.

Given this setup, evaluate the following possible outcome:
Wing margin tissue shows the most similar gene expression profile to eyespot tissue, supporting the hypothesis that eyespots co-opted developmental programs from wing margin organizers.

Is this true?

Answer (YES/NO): NO